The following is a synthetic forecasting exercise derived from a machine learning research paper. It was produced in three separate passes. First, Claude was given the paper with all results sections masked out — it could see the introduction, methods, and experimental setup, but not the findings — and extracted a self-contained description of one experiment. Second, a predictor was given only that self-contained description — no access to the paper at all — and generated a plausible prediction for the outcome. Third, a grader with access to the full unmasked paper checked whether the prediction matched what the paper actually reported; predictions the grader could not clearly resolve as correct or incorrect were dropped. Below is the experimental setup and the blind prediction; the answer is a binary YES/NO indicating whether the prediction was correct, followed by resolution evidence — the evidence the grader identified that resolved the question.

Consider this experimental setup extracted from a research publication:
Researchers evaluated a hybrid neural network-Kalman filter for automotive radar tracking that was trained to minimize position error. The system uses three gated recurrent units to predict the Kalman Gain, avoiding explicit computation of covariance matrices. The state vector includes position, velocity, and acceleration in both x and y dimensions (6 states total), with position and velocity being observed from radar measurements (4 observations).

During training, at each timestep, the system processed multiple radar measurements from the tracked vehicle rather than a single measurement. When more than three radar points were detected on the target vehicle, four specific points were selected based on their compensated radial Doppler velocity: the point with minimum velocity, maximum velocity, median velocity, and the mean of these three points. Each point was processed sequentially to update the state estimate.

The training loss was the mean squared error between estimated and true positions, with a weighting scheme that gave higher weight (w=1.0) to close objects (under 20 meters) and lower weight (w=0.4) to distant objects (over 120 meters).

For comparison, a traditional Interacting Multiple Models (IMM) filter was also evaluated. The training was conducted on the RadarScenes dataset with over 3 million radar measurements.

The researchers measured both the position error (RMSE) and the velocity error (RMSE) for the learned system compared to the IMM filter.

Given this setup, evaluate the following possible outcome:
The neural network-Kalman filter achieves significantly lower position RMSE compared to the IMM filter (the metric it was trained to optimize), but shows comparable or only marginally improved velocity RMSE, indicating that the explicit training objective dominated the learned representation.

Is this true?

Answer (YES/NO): NO